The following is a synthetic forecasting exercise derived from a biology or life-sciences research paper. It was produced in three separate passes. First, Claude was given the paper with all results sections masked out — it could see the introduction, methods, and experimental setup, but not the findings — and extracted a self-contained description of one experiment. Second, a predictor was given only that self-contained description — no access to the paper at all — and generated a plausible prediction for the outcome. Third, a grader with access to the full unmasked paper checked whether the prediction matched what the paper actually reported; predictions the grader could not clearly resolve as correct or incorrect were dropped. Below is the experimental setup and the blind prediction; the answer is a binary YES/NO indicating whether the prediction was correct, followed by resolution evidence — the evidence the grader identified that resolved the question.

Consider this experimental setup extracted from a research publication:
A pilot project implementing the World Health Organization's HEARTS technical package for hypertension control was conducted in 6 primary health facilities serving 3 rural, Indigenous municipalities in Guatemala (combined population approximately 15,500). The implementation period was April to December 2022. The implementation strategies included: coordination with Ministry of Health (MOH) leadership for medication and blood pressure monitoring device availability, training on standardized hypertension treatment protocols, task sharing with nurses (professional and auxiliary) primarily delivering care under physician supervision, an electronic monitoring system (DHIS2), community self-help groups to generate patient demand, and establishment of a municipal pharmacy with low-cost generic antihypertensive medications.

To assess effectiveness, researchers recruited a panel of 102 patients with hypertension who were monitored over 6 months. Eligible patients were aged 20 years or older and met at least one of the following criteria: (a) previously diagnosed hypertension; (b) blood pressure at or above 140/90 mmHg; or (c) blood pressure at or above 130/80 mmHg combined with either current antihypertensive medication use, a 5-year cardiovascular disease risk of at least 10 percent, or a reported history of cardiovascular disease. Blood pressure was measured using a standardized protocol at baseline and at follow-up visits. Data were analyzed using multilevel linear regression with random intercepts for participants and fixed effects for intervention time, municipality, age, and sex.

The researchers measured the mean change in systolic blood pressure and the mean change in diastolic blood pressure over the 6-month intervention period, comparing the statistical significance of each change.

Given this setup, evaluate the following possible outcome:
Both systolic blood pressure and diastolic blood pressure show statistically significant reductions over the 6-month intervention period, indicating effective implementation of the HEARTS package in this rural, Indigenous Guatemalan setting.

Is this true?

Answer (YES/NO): NO